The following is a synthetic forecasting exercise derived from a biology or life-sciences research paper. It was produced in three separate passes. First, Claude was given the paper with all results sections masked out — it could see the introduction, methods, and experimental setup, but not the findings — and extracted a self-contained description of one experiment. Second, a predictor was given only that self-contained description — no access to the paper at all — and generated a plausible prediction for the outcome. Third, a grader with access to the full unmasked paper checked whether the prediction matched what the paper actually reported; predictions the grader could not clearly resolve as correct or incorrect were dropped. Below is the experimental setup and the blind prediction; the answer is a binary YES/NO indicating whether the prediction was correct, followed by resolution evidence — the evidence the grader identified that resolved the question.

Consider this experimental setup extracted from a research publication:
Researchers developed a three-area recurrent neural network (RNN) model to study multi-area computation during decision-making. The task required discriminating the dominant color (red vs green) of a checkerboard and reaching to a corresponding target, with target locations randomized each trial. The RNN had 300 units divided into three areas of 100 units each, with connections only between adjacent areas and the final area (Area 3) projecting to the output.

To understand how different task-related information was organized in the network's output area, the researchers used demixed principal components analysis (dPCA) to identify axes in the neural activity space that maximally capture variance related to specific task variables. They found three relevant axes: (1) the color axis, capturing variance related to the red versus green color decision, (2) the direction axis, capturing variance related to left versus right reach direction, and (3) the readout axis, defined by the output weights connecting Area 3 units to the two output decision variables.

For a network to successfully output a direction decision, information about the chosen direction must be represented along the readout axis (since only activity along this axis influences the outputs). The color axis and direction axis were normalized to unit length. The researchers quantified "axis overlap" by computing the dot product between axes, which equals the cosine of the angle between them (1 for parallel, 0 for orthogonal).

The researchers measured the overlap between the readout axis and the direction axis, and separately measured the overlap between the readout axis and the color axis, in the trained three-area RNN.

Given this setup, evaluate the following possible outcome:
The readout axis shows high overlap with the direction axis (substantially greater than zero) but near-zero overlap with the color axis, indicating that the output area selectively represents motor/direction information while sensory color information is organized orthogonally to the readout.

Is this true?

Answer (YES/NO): YES